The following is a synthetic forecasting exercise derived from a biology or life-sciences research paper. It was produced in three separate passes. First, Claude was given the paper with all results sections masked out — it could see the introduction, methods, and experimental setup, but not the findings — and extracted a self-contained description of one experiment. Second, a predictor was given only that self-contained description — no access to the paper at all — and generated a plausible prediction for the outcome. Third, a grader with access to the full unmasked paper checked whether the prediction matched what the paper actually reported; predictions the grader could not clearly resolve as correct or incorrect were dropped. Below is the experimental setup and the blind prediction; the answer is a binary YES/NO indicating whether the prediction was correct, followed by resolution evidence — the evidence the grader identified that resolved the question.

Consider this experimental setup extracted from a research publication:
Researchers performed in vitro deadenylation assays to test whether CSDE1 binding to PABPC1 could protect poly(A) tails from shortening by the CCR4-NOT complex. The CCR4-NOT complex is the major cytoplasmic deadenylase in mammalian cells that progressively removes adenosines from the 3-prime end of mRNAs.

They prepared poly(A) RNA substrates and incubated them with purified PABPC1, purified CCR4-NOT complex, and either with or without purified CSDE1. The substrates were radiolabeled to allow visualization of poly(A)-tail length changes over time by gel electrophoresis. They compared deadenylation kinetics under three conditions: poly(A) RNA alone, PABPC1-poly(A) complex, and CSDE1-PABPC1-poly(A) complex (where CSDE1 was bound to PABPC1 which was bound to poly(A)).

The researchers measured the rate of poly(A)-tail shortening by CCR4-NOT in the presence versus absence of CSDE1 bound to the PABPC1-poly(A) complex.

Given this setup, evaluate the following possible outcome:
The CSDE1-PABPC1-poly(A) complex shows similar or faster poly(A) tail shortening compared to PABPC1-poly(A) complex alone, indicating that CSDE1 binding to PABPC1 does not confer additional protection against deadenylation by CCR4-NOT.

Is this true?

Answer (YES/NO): NO